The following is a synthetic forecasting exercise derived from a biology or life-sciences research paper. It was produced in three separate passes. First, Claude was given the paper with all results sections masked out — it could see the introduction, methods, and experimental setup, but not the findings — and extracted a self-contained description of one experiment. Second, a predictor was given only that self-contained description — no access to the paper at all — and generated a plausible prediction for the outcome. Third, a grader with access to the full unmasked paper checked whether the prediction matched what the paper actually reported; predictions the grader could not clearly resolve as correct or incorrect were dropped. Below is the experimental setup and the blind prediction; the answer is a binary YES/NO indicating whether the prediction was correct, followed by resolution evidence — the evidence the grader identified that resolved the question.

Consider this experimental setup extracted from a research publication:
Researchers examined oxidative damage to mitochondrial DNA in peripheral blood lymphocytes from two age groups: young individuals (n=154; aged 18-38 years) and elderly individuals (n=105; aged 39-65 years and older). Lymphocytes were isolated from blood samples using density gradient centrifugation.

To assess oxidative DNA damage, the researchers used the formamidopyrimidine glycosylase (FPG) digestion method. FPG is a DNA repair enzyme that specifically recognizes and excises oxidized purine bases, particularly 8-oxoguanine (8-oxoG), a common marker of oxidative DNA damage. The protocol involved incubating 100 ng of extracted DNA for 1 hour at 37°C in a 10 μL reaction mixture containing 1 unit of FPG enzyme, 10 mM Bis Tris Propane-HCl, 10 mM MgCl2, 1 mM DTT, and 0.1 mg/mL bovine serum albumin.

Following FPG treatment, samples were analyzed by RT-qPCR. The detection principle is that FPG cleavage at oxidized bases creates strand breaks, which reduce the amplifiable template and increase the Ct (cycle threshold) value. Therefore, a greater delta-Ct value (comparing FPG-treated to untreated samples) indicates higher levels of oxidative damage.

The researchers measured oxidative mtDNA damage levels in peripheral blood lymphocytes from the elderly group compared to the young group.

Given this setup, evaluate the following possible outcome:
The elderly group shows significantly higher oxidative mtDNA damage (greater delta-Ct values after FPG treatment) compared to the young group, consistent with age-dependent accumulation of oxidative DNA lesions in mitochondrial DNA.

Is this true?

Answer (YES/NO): YES